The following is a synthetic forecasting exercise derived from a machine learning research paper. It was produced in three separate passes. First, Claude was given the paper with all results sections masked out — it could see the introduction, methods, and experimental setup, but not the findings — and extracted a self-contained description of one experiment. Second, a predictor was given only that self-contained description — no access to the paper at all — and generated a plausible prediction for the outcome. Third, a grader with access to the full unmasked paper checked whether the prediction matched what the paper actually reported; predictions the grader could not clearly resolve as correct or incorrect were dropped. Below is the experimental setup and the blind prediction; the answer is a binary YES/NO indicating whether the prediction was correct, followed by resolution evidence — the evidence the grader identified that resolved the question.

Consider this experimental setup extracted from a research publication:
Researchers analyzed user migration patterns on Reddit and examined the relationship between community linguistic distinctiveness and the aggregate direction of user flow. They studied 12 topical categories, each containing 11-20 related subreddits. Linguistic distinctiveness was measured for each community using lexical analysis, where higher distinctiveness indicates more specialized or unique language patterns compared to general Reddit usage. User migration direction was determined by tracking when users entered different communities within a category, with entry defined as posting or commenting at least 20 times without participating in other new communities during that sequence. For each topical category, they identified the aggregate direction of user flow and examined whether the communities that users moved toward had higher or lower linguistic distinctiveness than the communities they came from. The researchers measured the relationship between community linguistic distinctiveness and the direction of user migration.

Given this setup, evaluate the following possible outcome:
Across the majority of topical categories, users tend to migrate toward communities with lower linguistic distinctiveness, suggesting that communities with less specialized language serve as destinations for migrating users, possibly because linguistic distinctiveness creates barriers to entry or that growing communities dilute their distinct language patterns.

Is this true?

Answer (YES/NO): NO